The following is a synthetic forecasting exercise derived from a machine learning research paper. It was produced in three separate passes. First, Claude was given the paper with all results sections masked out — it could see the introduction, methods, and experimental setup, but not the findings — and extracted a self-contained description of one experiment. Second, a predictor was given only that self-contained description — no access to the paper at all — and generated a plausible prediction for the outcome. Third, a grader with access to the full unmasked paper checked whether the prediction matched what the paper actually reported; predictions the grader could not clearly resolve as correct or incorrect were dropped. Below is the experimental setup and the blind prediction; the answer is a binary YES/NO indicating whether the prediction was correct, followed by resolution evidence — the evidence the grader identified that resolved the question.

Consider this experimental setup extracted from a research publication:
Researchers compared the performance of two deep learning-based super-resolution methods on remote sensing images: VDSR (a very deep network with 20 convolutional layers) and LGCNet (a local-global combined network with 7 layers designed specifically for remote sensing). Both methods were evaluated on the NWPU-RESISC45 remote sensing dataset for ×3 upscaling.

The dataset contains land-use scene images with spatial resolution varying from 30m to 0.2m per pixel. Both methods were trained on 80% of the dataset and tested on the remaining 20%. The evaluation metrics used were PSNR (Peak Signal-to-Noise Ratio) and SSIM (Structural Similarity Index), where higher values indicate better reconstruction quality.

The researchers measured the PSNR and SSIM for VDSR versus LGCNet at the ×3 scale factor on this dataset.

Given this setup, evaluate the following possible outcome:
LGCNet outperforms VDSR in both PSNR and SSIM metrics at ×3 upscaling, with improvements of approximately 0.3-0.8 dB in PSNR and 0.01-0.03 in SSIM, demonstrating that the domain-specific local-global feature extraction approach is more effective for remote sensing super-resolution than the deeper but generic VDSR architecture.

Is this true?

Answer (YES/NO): NO